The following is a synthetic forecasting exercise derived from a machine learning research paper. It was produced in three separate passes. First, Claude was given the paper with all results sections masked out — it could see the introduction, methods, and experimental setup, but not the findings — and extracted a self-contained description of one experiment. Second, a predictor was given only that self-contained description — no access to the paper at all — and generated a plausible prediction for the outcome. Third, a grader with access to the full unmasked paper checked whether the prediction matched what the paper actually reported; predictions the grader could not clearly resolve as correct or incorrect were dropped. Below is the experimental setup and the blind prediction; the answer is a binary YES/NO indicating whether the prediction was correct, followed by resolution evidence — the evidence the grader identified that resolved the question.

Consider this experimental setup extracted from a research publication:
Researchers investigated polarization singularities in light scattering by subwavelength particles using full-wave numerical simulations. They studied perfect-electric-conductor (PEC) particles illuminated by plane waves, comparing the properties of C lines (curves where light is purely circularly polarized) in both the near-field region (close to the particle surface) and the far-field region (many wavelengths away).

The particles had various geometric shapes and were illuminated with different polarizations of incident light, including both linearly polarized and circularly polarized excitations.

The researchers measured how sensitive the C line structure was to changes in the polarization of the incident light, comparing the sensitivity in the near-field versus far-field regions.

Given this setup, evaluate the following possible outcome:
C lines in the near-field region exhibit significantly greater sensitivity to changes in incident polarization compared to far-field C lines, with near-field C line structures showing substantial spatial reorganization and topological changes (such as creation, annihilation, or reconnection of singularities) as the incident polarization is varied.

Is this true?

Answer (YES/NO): YES